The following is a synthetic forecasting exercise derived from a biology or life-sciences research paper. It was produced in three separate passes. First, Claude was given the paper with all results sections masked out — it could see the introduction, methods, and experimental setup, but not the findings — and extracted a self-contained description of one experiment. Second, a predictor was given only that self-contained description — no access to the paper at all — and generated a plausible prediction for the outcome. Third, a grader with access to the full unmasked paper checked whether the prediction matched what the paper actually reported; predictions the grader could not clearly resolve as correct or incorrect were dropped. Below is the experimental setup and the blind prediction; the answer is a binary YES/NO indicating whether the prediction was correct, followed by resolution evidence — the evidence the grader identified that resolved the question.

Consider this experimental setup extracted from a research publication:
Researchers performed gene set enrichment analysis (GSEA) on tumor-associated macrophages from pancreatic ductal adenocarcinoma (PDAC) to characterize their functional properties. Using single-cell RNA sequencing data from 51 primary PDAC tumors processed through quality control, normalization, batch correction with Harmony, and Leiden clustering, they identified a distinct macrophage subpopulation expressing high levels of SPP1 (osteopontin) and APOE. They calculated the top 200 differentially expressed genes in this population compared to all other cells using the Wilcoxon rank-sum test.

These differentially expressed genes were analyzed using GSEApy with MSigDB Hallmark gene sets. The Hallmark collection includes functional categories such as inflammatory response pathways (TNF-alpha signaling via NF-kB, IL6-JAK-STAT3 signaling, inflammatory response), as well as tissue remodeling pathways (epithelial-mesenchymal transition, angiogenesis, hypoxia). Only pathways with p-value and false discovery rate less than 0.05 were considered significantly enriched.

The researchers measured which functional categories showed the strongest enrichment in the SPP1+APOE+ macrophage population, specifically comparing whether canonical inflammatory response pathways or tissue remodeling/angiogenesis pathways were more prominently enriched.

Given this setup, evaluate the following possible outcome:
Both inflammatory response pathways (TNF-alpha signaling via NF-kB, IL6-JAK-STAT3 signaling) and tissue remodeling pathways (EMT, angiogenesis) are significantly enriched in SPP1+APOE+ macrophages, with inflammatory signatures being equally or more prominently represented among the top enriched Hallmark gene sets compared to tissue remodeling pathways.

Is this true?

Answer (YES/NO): NO